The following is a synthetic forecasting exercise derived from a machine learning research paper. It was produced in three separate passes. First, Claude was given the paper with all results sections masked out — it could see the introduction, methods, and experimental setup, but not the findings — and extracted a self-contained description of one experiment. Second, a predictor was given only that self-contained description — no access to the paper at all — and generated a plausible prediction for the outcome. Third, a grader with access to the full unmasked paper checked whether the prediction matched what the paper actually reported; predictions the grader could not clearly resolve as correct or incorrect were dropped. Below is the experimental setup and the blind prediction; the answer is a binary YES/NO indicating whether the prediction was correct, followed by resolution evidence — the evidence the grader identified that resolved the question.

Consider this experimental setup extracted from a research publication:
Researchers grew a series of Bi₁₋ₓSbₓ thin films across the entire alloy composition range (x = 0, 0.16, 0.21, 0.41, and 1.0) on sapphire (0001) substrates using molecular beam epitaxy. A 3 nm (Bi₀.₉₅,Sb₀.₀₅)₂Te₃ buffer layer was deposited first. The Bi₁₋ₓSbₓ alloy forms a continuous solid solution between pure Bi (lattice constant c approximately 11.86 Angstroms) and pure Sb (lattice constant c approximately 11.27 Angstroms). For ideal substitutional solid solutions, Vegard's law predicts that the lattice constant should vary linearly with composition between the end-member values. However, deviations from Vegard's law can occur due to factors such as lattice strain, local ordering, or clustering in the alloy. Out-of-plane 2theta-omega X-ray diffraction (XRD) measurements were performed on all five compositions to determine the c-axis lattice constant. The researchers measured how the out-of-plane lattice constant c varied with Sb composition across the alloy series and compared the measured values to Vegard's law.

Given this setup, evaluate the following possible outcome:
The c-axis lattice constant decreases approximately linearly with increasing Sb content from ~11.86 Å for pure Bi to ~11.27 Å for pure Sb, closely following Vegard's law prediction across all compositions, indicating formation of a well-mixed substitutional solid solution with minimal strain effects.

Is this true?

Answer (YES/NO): NO